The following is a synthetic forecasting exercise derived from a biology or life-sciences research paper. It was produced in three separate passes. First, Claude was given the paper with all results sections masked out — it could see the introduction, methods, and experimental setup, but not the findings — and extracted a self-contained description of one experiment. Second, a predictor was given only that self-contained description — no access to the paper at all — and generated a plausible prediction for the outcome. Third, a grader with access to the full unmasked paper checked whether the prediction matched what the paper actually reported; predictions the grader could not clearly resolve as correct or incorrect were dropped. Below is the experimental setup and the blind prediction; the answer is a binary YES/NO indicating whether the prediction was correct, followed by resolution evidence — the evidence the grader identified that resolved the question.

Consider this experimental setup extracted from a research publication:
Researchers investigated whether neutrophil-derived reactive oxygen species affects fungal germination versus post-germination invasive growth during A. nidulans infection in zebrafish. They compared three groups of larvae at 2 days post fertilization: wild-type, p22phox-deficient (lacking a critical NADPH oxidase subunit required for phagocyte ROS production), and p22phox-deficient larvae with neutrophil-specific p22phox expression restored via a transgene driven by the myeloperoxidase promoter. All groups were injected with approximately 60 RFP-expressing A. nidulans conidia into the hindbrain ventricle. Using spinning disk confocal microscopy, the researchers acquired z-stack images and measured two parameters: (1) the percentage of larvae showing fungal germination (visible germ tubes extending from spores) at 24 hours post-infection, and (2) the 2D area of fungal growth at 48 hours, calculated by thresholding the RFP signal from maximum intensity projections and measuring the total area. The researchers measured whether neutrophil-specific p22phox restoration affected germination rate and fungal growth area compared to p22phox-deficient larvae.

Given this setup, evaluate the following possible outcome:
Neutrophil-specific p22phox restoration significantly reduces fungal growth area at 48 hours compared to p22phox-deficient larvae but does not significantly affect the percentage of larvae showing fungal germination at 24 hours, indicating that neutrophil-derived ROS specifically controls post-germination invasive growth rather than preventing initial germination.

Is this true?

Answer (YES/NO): YES